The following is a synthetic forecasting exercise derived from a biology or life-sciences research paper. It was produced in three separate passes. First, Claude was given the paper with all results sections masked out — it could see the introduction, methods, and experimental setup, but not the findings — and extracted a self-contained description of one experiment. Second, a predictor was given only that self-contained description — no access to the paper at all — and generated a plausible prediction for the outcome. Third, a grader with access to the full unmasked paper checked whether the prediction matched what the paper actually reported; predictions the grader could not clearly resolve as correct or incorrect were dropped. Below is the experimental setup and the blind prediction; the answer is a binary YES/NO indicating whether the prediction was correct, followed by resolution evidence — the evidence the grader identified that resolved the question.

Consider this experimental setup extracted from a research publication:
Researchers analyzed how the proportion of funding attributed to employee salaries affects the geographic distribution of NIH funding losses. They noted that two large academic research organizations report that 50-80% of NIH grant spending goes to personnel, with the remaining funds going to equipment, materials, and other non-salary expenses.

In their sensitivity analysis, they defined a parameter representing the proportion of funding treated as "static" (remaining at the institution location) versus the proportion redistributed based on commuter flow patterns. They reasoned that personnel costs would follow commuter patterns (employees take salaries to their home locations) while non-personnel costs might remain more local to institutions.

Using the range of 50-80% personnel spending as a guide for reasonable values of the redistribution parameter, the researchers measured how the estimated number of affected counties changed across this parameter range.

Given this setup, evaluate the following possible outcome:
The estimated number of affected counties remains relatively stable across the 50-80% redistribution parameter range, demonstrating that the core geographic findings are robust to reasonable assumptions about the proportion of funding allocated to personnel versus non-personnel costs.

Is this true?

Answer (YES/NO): YES